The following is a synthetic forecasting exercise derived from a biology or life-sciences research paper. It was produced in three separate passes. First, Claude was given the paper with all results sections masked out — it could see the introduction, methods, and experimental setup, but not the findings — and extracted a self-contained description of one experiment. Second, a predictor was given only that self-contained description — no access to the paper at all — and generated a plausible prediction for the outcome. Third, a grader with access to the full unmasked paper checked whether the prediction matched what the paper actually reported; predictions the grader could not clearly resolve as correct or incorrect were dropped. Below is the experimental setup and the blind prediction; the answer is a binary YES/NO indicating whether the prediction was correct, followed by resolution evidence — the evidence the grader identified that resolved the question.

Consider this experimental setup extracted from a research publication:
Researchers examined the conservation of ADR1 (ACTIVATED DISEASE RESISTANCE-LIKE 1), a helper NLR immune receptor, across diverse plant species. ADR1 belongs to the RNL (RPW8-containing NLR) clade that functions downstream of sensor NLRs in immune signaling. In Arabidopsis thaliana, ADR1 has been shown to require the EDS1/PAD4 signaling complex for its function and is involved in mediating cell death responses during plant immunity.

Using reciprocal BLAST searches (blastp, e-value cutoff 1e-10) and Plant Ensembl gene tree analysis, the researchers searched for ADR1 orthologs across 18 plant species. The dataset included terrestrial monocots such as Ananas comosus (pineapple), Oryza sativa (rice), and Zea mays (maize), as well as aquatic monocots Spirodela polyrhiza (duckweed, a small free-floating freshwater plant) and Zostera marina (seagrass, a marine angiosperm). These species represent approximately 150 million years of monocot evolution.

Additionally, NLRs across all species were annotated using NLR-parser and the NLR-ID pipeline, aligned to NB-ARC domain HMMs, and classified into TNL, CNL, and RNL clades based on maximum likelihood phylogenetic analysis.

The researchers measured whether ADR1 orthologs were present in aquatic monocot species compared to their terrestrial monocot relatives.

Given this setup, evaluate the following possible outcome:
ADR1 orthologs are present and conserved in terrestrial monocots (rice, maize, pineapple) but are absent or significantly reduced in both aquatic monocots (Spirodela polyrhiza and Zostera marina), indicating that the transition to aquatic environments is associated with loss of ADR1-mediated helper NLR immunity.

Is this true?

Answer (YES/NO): YES